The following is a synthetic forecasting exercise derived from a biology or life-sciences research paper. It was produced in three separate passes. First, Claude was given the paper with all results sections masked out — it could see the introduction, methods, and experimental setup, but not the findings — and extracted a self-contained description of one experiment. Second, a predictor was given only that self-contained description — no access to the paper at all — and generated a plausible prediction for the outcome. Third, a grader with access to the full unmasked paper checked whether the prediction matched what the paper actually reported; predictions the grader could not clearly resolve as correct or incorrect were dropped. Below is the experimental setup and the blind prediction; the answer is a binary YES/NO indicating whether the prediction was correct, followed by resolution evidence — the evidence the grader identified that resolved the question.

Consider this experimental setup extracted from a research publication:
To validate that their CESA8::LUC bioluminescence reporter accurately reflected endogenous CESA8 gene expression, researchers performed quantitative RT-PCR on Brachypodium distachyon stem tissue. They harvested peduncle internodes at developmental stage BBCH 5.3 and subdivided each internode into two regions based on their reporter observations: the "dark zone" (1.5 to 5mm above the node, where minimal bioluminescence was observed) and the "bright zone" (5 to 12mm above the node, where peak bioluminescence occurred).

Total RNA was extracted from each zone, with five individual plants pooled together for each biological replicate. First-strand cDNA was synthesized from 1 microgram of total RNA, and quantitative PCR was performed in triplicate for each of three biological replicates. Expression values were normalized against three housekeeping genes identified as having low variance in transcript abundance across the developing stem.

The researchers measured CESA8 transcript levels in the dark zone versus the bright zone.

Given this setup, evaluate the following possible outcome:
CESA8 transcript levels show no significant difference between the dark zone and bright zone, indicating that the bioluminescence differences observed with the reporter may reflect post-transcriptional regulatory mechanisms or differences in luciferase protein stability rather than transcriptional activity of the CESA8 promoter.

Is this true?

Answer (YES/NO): NO